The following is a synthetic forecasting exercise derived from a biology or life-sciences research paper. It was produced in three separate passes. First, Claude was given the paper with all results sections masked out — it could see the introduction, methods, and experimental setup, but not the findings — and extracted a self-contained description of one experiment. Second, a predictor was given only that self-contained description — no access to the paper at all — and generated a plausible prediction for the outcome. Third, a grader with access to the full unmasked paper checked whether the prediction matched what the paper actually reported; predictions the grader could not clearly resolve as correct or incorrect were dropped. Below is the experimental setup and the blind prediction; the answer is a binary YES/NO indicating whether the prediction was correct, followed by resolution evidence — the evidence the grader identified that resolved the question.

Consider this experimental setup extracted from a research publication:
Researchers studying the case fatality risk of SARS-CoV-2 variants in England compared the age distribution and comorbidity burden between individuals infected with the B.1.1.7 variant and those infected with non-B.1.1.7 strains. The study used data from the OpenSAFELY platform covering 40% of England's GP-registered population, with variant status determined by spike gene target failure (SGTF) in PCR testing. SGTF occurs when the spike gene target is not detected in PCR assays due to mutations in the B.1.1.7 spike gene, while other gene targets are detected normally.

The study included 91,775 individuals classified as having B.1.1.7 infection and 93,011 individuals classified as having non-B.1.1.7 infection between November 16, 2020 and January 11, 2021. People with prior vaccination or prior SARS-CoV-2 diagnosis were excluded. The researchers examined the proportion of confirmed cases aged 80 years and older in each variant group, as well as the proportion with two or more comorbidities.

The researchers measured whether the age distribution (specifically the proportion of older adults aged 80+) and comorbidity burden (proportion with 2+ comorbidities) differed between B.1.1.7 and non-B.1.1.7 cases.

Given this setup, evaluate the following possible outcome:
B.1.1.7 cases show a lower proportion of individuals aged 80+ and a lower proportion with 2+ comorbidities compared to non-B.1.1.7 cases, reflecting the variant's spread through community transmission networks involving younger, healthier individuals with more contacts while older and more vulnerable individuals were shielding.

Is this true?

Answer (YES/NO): YES